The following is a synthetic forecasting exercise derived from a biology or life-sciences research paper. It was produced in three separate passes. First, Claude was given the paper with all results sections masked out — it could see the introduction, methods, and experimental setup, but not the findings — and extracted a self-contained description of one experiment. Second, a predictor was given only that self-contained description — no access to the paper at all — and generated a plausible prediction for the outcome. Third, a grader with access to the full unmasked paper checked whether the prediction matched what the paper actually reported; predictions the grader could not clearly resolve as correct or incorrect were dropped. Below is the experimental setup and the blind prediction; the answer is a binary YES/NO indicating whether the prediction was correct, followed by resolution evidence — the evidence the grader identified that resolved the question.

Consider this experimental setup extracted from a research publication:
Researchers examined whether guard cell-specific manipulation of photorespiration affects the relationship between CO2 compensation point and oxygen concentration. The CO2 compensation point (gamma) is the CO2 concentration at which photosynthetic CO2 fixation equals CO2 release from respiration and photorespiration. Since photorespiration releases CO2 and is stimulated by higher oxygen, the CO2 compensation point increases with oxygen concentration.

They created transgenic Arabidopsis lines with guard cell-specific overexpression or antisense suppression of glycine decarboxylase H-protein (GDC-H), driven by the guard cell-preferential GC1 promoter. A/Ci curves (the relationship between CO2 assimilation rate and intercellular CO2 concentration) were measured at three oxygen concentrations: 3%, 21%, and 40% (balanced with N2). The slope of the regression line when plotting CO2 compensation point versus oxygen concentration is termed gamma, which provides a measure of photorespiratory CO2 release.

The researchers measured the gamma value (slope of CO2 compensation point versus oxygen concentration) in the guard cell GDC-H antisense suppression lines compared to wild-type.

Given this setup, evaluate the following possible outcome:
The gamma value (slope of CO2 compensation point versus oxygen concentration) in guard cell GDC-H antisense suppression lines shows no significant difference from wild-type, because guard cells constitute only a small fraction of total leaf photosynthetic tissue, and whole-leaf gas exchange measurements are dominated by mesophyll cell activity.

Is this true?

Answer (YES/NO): NO